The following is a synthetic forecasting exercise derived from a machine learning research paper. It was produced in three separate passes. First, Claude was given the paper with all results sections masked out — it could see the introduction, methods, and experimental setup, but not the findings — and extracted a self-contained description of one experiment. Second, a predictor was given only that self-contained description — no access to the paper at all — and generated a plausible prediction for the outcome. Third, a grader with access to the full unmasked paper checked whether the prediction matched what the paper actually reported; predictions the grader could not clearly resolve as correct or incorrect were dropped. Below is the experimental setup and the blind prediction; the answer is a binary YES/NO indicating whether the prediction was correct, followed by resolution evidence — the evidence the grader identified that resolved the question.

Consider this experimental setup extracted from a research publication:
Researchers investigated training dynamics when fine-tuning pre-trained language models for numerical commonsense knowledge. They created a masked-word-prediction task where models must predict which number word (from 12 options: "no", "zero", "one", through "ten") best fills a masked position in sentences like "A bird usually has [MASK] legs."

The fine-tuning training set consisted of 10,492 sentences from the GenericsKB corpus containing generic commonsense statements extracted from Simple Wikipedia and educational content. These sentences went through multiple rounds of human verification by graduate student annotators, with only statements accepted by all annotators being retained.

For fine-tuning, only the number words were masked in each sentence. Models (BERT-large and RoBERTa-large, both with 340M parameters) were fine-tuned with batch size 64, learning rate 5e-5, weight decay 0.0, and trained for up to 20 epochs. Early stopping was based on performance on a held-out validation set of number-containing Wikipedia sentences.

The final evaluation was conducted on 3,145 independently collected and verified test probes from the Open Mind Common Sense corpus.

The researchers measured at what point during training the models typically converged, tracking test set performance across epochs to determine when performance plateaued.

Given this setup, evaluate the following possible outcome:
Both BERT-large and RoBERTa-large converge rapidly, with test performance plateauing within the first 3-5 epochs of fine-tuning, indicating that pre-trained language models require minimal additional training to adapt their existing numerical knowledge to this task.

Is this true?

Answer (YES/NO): NO